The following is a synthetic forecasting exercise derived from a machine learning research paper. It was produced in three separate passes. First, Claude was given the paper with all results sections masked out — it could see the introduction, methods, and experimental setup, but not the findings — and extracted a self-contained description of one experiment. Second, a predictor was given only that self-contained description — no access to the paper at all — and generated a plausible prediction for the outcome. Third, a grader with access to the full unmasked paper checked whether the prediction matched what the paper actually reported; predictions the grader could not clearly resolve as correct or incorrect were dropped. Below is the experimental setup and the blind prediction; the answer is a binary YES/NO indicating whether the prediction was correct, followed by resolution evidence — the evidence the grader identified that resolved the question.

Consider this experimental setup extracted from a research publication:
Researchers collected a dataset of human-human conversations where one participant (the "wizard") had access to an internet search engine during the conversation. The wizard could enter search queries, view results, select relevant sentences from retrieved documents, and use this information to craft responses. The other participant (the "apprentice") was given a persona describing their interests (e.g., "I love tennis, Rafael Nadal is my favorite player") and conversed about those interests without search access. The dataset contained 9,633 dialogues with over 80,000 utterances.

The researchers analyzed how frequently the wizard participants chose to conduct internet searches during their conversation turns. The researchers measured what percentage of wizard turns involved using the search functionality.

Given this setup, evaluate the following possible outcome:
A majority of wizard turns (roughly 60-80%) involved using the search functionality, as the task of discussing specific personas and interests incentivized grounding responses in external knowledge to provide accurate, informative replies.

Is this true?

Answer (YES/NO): NO